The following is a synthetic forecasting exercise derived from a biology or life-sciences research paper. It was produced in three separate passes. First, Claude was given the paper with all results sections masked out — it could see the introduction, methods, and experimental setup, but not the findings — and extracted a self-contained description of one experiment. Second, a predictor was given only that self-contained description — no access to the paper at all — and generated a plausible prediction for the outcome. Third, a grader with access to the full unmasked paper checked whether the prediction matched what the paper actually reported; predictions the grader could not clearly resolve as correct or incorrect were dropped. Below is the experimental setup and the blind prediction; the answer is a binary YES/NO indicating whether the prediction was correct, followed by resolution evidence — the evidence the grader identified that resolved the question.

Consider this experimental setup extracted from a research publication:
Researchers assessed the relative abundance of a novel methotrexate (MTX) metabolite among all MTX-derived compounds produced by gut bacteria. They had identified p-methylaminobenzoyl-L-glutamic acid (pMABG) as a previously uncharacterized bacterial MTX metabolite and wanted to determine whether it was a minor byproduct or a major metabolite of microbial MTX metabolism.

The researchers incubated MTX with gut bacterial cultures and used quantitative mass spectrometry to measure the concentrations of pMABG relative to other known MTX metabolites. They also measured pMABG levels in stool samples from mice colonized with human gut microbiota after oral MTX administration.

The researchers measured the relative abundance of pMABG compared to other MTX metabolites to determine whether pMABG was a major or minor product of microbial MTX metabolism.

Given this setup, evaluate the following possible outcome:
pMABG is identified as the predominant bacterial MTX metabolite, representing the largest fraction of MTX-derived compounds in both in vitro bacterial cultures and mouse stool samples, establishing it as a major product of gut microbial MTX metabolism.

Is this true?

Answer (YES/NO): YES